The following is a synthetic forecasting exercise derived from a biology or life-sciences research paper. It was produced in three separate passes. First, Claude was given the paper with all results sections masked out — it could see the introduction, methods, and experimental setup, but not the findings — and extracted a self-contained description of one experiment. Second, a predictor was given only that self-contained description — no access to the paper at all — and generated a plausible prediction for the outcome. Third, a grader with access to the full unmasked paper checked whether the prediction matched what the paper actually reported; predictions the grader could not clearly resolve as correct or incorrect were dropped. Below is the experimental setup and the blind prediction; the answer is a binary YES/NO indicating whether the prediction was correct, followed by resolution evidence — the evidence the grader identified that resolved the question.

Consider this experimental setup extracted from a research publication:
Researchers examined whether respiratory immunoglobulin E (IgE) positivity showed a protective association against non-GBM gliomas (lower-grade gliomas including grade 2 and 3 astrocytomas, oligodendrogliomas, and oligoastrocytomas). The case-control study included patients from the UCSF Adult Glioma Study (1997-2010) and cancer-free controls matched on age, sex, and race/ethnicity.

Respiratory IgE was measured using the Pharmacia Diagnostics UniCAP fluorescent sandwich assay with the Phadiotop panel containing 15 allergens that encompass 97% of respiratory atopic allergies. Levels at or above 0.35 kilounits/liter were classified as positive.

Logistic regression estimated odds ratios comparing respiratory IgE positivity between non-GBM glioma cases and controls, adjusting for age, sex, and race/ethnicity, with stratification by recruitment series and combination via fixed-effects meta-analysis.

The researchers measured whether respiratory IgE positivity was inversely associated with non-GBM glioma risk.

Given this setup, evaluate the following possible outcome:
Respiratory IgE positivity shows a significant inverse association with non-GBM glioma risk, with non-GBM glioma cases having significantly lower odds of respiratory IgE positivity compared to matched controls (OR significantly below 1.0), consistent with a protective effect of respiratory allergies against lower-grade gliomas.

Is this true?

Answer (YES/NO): NO